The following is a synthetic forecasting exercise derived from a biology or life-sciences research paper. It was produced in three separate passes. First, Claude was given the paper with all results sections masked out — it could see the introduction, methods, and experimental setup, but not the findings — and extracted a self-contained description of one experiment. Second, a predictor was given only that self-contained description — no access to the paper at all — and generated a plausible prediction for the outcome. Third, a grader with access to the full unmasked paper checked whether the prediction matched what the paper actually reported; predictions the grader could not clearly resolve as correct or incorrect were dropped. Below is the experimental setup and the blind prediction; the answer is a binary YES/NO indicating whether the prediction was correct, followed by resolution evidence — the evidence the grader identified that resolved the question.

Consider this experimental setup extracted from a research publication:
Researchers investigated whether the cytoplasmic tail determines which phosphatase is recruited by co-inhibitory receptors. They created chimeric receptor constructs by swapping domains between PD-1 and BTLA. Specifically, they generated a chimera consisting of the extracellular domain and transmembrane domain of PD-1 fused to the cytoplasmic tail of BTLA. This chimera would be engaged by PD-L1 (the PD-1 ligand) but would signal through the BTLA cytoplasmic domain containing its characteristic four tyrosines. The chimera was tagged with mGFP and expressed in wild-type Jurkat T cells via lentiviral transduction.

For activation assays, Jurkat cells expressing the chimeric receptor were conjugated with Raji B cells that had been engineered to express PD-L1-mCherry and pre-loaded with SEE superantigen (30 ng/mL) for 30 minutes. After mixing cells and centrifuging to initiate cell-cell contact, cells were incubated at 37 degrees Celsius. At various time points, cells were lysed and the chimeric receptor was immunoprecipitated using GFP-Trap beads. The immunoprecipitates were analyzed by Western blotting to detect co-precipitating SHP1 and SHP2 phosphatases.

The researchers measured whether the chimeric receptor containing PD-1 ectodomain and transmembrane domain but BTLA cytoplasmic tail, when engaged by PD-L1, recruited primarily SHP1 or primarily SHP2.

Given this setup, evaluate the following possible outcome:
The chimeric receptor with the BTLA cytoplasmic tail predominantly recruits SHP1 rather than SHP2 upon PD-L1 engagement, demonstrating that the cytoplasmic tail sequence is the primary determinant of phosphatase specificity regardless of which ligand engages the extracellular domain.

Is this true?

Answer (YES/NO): NO